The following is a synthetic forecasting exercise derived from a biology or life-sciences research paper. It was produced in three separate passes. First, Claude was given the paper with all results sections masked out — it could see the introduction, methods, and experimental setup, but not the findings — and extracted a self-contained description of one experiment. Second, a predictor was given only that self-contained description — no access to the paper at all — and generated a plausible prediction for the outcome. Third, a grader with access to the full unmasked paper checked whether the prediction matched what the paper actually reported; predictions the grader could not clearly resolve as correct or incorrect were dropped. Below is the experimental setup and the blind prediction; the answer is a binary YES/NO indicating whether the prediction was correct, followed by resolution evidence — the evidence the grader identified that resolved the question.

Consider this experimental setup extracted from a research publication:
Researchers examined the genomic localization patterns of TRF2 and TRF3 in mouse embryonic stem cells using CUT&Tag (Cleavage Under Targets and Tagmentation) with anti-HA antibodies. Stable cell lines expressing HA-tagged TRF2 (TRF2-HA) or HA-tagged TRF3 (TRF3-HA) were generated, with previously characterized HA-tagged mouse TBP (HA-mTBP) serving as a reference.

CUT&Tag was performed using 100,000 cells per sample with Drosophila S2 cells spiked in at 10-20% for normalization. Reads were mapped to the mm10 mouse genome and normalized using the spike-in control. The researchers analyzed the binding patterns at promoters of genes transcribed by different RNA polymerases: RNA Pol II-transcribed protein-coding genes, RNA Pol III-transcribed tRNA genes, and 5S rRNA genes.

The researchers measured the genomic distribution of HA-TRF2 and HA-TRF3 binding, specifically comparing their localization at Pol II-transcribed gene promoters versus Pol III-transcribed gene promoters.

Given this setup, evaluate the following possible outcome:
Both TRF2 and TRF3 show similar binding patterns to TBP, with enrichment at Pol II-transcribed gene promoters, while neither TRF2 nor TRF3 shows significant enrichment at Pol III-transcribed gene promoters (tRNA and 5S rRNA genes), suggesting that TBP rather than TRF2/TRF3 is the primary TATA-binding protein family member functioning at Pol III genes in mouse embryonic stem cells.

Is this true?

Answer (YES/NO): NO